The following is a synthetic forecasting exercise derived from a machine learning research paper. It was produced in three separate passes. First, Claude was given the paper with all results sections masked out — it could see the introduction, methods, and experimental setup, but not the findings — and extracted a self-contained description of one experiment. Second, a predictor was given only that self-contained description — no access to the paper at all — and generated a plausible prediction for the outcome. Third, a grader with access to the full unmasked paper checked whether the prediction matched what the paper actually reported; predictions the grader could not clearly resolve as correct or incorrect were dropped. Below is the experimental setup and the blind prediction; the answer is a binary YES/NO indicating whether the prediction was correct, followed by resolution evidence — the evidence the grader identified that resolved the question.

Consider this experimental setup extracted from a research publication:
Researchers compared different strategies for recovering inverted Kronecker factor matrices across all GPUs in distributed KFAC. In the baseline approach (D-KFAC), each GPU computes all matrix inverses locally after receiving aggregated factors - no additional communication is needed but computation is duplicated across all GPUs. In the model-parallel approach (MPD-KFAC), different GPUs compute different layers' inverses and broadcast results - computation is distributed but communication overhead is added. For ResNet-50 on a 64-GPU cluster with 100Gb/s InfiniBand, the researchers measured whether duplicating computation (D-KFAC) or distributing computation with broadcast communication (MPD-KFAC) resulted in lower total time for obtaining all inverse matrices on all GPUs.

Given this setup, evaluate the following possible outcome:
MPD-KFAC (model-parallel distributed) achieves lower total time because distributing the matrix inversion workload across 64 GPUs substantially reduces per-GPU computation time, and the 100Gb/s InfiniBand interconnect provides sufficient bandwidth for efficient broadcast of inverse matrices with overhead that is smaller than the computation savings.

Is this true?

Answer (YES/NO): YES